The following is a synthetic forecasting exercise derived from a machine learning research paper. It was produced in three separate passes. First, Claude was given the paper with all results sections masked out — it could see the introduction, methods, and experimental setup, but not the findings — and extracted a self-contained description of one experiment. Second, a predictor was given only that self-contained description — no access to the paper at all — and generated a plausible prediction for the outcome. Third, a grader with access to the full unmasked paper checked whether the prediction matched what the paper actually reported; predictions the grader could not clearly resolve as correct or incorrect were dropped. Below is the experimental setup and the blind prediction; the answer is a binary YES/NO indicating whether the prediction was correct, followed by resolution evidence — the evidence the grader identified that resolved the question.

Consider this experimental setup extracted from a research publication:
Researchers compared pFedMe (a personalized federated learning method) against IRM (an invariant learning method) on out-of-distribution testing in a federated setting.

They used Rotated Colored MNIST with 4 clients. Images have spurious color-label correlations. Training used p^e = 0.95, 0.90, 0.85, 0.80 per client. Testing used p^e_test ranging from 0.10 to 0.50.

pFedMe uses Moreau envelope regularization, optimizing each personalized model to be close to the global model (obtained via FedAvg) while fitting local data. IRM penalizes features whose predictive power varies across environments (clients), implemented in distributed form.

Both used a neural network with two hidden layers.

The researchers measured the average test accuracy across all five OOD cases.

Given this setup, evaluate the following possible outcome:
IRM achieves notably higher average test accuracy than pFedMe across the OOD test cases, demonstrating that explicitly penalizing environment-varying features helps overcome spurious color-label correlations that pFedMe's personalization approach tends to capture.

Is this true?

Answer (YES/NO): YES